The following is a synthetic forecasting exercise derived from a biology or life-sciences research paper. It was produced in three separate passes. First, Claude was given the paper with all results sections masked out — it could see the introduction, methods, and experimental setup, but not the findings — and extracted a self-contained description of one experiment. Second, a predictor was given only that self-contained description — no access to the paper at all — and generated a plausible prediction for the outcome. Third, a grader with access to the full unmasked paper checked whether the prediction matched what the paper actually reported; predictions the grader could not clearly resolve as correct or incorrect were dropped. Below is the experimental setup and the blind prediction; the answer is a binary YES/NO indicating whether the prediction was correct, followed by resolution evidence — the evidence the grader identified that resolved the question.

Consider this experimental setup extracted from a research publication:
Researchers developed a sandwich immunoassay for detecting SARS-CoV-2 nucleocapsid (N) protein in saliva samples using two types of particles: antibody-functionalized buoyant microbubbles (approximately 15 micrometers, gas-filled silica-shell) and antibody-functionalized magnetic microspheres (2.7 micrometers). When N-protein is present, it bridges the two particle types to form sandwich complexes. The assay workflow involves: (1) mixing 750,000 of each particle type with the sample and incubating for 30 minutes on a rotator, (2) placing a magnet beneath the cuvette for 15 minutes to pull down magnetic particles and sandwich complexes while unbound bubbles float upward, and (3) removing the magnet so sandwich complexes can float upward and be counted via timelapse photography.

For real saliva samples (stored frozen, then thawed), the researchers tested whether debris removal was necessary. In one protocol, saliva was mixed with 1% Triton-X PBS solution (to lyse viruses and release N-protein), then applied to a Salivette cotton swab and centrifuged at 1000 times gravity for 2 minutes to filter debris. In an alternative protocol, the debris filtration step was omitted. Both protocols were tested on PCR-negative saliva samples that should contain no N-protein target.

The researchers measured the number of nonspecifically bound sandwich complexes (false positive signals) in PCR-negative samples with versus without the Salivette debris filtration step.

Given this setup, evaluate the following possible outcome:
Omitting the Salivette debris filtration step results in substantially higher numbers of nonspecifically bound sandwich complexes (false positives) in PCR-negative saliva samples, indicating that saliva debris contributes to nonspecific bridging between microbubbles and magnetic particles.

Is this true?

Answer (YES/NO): YES